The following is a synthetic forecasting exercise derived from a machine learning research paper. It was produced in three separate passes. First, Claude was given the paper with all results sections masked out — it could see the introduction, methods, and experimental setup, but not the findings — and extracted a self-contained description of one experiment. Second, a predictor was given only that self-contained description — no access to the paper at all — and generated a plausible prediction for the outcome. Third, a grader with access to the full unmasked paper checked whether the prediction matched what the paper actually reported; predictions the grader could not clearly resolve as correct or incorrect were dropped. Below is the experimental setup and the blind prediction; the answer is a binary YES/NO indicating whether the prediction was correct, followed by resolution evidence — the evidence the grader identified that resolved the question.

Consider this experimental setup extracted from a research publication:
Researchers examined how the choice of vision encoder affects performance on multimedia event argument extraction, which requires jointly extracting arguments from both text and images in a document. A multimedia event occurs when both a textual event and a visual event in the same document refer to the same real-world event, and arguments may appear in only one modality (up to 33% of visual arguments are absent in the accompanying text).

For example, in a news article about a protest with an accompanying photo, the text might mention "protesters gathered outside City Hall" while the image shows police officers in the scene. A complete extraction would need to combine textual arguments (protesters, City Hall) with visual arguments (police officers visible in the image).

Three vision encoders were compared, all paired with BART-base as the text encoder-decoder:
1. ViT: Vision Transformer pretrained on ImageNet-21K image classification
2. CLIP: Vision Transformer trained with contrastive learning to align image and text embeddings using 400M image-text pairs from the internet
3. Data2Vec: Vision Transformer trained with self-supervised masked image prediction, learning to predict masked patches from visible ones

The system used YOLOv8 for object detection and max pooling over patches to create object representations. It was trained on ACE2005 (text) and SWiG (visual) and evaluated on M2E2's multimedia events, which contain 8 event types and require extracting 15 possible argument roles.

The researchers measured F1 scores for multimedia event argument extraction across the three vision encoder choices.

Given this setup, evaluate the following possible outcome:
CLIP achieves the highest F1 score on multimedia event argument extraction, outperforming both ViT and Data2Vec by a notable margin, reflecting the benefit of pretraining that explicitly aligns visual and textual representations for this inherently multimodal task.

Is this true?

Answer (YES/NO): NO